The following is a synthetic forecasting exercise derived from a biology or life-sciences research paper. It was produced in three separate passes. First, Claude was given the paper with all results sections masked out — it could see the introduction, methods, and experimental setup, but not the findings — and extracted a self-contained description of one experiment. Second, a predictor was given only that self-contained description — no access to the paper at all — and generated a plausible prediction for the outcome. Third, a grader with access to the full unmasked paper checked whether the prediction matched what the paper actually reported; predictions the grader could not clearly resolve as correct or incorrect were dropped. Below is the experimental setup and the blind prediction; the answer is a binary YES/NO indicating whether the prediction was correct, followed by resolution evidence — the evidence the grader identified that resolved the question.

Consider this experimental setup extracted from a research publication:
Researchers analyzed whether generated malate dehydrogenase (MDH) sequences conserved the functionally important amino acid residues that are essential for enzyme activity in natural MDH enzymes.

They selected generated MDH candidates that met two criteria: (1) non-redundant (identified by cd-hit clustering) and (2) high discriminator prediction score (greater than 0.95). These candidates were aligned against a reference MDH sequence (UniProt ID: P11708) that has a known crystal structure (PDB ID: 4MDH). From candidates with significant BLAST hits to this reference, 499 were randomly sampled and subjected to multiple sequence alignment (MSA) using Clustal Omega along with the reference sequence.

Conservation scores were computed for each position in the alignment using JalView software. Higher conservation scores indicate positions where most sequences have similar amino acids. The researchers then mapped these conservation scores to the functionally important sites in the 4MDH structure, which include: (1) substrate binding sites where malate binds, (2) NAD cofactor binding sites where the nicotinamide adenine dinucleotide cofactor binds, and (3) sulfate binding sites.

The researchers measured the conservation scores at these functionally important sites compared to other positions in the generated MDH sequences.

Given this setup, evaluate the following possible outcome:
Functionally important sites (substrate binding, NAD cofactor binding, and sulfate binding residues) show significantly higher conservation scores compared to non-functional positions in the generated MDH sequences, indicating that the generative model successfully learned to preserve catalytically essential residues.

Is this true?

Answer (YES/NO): YES